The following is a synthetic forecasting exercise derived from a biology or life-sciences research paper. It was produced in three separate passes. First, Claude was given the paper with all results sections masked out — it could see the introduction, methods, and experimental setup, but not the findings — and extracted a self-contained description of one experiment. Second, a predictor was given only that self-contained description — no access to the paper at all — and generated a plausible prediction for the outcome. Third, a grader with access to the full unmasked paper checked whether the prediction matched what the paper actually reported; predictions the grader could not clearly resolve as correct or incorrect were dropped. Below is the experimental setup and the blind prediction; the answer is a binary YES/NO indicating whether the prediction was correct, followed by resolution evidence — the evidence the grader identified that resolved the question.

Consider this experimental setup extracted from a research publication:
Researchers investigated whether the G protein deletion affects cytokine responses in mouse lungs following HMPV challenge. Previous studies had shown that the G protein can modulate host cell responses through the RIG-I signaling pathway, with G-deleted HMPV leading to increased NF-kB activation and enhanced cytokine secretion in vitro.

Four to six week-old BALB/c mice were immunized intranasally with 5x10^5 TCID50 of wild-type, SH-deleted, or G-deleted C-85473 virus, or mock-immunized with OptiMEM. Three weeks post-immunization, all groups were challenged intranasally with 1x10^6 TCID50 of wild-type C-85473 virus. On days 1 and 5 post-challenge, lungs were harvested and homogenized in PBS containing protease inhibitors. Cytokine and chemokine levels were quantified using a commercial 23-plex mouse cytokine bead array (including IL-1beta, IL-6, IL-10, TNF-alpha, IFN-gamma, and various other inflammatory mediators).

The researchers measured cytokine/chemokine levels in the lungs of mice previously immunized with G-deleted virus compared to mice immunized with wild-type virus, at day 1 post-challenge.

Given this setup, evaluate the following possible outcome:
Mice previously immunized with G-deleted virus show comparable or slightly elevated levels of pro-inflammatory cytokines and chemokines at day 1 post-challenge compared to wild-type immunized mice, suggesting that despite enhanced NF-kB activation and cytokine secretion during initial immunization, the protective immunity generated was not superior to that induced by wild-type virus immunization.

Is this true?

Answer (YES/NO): YES